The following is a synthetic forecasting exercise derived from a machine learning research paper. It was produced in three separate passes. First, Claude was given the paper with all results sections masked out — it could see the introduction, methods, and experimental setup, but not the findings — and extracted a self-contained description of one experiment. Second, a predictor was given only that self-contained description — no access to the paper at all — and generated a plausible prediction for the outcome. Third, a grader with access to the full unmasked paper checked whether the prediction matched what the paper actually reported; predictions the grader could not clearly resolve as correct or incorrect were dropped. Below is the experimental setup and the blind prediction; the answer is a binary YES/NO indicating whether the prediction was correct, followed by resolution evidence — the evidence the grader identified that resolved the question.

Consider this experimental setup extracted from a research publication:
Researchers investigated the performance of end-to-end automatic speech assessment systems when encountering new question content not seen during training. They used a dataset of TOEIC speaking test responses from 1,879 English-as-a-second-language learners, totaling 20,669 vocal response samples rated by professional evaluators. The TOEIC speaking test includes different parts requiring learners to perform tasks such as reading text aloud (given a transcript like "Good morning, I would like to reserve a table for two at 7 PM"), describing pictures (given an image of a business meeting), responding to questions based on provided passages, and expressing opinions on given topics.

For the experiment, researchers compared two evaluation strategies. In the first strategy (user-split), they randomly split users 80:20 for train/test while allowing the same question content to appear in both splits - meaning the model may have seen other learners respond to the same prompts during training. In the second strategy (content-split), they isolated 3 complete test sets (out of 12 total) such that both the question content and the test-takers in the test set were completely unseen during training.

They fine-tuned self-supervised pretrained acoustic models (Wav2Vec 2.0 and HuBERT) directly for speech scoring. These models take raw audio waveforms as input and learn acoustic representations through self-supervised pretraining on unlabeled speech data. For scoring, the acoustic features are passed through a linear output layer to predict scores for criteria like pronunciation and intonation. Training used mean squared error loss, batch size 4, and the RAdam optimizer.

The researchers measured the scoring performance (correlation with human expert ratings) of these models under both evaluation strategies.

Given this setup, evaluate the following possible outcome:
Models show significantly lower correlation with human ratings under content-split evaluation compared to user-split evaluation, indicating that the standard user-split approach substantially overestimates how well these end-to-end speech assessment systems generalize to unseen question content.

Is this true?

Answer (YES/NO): YES